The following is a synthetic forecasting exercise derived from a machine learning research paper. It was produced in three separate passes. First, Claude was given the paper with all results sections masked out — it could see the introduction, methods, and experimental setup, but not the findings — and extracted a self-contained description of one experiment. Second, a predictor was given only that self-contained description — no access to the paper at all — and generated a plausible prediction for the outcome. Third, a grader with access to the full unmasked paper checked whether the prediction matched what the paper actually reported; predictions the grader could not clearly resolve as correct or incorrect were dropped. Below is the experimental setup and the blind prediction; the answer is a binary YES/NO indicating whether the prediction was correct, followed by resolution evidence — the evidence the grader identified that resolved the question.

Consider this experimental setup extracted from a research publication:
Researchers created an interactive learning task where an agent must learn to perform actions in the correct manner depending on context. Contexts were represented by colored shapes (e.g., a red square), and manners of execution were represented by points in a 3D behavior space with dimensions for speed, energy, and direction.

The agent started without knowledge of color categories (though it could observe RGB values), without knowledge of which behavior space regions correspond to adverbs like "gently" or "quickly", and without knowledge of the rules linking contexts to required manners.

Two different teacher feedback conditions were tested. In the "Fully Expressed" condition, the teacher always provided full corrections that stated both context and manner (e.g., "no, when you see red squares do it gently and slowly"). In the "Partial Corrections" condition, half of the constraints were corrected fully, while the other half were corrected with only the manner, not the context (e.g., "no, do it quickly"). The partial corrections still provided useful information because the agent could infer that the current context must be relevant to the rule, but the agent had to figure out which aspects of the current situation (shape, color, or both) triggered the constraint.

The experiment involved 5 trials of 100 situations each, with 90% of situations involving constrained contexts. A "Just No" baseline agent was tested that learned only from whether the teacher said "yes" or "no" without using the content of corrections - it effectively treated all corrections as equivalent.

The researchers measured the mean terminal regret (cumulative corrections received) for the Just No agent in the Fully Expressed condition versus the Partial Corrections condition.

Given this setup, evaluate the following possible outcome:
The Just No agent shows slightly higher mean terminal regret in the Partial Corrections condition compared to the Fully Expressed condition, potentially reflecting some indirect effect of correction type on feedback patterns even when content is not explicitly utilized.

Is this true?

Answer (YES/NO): NO